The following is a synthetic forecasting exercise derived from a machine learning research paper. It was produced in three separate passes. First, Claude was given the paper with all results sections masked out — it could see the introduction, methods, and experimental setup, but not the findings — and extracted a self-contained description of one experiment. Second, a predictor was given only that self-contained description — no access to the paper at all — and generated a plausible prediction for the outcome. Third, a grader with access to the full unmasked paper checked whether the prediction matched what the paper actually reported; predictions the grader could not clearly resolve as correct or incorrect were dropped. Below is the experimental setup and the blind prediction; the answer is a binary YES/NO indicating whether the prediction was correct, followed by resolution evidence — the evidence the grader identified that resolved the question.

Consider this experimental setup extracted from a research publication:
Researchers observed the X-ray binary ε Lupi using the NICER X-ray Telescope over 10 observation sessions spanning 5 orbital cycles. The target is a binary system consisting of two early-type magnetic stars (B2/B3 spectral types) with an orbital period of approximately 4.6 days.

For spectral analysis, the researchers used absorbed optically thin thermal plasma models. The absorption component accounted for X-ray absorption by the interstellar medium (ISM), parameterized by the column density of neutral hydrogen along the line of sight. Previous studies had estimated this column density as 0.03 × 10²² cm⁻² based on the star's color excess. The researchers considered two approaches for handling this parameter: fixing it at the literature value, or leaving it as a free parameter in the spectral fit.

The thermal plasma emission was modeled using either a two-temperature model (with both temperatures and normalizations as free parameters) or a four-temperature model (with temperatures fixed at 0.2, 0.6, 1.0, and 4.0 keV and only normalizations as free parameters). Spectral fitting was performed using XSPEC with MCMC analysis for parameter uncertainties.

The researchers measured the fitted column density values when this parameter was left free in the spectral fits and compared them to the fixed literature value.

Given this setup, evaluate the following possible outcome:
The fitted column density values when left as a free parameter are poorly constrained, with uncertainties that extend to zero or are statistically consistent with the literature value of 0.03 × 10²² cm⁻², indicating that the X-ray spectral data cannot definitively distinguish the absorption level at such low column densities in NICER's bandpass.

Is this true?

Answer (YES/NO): NO